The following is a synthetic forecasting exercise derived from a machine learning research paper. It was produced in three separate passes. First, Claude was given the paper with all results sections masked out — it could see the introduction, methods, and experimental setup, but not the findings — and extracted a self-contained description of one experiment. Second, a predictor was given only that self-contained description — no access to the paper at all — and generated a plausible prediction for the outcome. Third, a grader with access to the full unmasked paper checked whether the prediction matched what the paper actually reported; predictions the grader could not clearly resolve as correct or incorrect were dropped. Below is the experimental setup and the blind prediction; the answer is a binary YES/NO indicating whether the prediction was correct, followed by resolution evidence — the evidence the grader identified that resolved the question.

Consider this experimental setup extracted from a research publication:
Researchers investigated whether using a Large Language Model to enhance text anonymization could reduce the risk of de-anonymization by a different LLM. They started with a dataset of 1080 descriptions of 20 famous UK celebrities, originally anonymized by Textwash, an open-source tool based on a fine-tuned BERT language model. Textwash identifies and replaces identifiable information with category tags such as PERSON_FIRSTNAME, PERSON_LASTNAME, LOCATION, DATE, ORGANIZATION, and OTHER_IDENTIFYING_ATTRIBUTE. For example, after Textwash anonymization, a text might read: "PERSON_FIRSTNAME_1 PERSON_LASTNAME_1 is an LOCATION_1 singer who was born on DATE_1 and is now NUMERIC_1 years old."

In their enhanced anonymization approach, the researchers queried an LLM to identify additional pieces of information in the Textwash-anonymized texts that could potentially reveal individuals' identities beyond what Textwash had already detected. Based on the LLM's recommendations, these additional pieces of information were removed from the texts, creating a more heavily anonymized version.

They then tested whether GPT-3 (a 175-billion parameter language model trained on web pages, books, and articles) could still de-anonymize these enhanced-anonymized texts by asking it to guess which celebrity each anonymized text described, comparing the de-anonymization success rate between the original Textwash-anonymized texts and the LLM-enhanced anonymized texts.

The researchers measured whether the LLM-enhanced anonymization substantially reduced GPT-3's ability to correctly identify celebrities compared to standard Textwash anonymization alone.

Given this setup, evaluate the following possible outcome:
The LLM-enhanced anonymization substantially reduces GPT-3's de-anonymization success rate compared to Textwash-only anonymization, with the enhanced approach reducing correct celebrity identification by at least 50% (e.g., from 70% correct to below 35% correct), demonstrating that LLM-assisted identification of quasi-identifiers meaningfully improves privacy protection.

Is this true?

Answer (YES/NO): NO